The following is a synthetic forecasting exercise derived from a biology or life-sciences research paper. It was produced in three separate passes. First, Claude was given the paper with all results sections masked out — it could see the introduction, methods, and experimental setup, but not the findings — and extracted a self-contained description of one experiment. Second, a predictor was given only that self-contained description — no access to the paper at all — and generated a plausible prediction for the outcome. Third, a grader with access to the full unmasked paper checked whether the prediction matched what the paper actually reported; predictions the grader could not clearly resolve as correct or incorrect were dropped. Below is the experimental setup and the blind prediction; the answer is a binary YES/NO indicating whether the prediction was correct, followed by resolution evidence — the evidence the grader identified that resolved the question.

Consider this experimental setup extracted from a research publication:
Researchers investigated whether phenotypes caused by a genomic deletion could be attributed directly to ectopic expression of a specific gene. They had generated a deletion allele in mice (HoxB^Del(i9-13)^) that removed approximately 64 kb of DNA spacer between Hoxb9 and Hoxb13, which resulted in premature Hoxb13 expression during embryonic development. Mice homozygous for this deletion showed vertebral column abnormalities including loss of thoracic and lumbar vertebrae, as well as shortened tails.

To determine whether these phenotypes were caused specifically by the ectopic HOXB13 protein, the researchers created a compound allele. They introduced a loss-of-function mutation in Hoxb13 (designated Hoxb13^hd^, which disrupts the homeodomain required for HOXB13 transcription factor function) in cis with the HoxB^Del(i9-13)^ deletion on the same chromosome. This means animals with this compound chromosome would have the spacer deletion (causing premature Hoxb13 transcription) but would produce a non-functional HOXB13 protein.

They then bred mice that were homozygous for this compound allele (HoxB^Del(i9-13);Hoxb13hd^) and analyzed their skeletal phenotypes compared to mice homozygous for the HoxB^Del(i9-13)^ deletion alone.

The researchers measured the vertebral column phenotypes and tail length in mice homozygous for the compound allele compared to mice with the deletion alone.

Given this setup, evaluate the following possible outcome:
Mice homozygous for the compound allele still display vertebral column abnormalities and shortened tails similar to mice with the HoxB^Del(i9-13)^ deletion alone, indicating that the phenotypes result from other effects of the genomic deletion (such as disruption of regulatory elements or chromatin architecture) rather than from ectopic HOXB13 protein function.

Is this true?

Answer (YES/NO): NO